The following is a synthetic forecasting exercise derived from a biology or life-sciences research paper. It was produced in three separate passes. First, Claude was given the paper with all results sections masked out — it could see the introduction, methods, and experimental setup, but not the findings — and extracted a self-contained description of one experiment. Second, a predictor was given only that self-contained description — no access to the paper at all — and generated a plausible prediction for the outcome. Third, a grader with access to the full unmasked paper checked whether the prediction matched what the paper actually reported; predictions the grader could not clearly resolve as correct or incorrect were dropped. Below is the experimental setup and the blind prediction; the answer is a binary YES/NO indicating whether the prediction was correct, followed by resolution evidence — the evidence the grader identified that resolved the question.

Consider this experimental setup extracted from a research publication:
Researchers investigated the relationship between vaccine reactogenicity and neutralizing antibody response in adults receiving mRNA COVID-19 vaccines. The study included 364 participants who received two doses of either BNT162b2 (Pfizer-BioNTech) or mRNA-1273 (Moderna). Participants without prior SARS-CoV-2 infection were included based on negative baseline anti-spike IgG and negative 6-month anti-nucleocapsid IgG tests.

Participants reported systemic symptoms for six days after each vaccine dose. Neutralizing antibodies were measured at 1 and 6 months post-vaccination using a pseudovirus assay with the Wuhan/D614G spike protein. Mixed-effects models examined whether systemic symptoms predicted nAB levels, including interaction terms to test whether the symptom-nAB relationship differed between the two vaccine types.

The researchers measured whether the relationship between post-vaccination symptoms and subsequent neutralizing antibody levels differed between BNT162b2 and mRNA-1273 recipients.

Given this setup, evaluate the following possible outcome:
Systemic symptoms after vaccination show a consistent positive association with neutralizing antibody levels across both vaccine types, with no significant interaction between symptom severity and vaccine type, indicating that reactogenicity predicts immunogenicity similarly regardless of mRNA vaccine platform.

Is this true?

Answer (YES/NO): YES